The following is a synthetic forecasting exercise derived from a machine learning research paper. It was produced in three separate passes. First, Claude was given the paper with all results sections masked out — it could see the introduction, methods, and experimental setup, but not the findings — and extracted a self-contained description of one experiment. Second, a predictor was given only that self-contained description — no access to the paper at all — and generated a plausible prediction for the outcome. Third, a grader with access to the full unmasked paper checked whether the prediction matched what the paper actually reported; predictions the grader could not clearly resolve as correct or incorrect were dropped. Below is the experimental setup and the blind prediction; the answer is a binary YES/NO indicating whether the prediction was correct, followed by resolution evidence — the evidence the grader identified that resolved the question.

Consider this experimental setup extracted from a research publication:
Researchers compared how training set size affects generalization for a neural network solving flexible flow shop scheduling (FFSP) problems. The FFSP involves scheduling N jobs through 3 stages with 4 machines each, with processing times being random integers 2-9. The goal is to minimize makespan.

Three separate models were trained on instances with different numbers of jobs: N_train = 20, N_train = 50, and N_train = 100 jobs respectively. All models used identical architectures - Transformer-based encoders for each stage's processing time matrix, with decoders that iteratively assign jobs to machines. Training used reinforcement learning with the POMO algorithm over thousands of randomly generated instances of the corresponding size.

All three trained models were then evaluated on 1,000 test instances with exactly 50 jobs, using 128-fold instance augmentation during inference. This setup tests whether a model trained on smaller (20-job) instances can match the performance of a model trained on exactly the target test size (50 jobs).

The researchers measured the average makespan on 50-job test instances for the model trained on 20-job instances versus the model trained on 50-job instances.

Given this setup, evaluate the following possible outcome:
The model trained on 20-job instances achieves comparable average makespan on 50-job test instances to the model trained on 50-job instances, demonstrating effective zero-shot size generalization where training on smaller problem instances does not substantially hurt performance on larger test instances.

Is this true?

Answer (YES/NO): YES